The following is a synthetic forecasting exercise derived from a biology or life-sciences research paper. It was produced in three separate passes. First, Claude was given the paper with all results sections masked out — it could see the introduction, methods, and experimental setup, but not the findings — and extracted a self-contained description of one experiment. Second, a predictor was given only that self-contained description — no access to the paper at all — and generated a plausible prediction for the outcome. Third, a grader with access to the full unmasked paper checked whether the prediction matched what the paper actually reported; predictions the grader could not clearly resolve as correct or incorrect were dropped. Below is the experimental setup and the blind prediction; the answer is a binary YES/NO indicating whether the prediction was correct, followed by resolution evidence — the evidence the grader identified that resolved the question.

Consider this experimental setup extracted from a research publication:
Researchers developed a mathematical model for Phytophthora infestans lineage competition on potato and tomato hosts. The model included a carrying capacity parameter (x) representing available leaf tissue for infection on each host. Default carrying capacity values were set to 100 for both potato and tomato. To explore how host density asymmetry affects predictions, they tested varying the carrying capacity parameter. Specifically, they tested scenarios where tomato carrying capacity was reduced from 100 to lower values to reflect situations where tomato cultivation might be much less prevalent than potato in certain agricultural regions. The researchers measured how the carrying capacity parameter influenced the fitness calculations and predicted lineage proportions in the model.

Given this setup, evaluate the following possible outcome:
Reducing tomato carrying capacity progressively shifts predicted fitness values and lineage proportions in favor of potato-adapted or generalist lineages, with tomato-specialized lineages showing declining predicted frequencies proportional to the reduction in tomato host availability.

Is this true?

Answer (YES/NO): NO